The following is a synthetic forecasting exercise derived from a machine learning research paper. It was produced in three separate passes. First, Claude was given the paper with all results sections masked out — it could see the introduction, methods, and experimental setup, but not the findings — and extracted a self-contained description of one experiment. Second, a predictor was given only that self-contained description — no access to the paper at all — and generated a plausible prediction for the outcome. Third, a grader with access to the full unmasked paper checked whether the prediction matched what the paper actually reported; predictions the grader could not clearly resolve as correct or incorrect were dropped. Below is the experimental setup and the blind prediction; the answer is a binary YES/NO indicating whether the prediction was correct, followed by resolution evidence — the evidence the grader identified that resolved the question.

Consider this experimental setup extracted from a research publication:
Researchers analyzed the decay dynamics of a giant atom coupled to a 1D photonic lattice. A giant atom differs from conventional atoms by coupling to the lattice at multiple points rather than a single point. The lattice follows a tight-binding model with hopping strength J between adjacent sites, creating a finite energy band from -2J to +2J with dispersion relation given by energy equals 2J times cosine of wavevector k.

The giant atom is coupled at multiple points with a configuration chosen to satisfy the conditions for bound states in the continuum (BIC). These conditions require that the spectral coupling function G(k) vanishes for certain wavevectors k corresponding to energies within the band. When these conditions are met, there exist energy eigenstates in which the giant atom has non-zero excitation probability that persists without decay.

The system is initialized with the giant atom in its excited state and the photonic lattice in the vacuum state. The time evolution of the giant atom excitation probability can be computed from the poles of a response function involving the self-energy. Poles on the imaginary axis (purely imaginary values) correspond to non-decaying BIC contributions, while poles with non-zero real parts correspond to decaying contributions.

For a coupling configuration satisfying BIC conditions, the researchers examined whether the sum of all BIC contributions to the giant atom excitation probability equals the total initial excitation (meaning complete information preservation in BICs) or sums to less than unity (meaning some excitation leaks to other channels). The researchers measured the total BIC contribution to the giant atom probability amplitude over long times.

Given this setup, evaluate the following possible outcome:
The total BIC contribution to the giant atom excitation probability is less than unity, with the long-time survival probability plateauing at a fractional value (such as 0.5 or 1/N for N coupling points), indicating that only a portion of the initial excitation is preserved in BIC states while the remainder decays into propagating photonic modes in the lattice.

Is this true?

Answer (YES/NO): YES